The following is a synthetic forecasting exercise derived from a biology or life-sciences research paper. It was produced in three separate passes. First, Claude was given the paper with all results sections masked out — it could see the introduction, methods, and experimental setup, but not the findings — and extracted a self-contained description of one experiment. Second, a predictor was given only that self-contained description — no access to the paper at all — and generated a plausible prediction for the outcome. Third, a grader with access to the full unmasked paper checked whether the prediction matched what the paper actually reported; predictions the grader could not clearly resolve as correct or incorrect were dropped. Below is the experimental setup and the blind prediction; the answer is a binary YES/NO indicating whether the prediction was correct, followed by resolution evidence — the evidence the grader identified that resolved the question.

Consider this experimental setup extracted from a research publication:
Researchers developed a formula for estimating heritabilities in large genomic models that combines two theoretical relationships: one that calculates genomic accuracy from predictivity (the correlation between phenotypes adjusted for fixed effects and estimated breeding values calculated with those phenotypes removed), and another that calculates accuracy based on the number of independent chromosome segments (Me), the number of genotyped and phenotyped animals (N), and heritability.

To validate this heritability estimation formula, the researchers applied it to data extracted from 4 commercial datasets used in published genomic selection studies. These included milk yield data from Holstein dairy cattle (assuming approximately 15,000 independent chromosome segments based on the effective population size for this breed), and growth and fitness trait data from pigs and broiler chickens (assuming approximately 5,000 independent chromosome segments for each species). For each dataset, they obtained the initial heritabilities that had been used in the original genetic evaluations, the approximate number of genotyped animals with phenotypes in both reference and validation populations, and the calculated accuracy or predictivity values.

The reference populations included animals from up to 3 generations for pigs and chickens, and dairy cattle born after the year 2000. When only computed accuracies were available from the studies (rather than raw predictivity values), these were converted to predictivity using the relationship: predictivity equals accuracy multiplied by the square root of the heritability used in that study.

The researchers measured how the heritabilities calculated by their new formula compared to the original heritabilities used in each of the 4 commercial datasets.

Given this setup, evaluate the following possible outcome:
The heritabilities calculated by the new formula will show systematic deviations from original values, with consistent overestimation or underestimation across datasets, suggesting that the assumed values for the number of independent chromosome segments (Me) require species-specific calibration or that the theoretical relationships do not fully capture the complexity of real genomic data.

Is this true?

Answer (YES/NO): NO